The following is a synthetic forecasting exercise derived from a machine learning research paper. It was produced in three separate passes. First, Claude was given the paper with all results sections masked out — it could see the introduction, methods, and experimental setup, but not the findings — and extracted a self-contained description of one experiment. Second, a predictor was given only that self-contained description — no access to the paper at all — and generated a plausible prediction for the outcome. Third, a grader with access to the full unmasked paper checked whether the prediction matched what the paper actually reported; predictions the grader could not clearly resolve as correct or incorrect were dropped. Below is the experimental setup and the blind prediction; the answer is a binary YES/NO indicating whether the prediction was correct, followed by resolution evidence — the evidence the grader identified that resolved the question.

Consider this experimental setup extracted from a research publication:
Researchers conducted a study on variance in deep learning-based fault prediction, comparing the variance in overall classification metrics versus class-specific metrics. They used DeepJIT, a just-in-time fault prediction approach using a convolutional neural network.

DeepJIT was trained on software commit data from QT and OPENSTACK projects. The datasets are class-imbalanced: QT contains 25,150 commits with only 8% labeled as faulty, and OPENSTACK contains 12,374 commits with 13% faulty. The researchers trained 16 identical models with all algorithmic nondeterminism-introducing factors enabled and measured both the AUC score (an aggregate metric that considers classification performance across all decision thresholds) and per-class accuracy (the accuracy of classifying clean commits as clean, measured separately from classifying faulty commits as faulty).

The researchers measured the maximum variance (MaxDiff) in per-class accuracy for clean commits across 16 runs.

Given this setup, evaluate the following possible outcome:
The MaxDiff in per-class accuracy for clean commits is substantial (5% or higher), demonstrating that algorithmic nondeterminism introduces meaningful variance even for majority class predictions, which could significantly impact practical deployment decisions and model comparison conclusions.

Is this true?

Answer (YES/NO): YES